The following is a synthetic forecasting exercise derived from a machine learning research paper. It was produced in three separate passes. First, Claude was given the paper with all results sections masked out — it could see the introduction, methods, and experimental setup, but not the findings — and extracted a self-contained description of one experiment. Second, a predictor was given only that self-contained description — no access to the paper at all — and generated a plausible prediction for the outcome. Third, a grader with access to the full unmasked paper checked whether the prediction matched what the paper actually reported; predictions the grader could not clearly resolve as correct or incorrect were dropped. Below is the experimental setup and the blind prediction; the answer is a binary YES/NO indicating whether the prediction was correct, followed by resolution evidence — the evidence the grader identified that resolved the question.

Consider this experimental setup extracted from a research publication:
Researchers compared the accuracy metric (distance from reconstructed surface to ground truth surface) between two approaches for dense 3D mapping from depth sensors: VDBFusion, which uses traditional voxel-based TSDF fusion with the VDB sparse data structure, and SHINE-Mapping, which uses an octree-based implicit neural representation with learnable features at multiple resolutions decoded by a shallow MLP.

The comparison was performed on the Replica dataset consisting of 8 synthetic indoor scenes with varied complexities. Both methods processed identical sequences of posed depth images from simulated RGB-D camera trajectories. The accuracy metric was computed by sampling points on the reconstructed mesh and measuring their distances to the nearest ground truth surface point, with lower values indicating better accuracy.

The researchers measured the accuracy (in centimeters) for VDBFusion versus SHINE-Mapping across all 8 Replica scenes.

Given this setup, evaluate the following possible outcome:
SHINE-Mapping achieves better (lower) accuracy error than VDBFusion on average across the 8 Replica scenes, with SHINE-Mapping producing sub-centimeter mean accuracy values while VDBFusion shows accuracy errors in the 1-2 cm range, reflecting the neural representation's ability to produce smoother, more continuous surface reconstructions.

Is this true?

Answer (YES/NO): NO